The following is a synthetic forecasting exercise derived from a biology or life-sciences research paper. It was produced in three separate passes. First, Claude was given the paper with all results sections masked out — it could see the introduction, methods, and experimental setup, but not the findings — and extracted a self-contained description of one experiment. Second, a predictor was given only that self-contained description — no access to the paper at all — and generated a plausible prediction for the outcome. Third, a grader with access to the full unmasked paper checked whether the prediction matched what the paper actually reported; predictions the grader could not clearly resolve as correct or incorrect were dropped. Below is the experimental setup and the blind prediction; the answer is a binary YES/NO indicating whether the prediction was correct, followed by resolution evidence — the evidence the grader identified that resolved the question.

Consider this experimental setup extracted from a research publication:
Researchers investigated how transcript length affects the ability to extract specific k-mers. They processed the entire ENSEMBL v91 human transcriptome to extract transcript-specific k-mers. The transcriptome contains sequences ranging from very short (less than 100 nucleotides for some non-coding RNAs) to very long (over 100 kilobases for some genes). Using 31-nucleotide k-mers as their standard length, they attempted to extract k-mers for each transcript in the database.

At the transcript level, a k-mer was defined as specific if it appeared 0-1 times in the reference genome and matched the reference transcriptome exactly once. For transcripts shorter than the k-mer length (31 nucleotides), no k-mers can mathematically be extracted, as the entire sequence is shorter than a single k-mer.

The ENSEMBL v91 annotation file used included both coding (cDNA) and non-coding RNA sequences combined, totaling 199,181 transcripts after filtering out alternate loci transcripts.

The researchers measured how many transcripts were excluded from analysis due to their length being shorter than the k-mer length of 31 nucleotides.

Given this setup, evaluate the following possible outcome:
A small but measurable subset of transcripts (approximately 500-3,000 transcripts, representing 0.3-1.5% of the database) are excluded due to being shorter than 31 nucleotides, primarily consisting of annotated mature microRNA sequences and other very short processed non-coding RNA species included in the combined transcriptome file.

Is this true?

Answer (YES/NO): NO